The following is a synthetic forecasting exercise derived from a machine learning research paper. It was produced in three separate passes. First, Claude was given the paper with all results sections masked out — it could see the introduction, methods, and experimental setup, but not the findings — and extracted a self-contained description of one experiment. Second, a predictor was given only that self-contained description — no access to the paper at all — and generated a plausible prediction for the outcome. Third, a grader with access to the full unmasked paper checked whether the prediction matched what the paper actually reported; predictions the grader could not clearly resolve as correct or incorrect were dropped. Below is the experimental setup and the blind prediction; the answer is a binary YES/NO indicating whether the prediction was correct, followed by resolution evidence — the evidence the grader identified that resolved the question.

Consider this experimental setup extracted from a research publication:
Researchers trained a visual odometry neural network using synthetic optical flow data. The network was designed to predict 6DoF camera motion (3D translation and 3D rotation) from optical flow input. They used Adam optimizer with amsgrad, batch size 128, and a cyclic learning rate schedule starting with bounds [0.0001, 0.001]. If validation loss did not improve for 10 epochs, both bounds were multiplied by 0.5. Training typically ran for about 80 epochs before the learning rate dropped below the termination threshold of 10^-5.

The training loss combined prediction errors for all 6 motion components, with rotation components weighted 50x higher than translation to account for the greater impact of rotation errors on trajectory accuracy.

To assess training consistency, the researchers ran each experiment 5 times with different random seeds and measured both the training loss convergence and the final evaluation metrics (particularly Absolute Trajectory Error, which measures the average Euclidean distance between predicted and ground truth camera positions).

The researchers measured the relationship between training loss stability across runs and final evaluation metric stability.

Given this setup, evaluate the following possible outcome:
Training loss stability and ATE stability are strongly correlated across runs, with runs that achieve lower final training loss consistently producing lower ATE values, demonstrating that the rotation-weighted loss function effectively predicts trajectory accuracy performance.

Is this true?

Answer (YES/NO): NO